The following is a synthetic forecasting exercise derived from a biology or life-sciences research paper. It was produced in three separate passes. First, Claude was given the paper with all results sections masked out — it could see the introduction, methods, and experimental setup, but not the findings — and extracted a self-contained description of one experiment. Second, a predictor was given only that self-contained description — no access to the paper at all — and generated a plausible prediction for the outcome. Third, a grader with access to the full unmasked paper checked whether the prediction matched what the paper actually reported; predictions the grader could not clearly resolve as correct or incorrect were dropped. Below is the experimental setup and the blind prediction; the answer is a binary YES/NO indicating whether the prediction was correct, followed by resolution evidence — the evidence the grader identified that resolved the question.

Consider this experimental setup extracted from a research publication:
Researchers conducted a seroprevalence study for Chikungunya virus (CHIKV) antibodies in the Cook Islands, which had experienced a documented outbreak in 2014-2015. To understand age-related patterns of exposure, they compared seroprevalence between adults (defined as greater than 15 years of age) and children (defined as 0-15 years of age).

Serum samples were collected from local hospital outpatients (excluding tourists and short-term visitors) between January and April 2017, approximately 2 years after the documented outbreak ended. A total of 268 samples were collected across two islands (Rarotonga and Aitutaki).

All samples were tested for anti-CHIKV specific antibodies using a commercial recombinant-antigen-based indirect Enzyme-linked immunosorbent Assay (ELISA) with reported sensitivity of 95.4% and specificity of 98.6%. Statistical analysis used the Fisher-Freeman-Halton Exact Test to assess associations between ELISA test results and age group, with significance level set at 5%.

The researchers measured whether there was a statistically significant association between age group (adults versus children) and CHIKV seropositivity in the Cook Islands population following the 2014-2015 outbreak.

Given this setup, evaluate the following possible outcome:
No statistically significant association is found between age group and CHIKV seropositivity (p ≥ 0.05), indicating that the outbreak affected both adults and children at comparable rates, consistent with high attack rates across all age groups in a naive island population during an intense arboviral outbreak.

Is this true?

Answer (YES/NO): YES